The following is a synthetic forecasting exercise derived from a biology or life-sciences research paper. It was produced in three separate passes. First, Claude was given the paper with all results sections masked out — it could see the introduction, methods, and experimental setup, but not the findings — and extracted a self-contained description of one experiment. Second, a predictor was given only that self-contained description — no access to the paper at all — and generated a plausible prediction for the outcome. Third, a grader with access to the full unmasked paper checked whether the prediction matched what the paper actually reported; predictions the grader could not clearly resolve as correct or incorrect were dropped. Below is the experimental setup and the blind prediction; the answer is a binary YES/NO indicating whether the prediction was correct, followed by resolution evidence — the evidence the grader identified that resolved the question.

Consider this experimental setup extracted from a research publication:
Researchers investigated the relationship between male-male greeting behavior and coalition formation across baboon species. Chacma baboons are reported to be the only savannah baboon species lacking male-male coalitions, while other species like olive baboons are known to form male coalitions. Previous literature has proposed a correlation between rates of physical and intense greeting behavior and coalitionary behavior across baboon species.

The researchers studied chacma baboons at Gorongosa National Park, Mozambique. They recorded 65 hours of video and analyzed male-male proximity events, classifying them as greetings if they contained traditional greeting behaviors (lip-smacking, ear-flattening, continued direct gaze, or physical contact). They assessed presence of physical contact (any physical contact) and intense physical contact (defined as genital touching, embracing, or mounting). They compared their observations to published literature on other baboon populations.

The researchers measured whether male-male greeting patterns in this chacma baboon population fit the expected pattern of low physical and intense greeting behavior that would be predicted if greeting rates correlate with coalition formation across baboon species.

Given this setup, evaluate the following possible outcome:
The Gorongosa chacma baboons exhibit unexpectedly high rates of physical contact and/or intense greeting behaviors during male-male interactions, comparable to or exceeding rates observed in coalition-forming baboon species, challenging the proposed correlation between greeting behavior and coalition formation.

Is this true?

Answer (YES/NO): YES